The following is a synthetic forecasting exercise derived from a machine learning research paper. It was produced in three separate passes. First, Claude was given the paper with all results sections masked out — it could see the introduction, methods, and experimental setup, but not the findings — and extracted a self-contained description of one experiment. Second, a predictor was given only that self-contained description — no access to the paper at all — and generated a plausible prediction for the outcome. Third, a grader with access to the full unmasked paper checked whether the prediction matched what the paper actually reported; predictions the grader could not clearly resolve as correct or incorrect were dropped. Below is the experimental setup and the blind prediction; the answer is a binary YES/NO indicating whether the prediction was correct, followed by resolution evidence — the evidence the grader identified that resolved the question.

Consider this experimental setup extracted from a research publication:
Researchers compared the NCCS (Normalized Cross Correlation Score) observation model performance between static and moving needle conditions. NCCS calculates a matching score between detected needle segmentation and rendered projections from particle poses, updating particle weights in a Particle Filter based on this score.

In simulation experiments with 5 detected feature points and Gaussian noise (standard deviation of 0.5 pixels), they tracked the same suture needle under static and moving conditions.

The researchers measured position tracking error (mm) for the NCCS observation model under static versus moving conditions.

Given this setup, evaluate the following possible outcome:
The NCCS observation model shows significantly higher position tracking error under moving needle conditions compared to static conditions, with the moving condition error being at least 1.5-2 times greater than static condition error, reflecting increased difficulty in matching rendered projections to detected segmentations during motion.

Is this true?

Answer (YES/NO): YES